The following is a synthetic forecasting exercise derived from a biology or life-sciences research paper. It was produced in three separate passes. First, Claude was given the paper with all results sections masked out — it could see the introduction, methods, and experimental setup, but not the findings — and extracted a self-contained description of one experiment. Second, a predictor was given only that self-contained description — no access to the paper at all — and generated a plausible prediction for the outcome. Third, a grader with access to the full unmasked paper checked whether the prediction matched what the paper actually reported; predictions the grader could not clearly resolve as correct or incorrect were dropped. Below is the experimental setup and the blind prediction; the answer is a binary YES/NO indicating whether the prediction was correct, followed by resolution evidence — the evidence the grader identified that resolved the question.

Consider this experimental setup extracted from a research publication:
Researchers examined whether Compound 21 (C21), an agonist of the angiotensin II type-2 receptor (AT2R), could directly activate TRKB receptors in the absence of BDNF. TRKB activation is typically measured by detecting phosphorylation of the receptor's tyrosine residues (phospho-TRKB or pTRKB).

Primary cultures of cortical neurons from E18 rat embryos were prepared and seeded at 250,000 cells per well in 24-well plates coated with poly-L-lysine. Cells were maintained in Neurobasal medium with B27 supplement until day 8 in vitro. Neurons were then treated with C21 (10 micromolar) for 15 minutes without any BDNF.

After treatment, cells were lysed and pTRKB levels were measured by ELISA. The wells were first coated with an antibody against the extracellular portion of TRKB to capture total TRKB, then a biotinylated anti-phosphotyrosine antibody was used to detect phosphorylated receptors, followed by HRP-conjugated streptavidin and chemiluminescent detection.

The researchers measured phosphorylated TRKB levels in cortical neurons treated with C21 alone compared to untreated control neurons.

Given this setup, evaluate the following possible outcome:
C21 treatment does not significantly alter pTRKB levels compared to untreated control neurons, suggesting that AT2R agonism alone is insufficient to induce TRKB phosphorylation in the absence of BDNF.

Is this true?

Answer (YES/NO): YES